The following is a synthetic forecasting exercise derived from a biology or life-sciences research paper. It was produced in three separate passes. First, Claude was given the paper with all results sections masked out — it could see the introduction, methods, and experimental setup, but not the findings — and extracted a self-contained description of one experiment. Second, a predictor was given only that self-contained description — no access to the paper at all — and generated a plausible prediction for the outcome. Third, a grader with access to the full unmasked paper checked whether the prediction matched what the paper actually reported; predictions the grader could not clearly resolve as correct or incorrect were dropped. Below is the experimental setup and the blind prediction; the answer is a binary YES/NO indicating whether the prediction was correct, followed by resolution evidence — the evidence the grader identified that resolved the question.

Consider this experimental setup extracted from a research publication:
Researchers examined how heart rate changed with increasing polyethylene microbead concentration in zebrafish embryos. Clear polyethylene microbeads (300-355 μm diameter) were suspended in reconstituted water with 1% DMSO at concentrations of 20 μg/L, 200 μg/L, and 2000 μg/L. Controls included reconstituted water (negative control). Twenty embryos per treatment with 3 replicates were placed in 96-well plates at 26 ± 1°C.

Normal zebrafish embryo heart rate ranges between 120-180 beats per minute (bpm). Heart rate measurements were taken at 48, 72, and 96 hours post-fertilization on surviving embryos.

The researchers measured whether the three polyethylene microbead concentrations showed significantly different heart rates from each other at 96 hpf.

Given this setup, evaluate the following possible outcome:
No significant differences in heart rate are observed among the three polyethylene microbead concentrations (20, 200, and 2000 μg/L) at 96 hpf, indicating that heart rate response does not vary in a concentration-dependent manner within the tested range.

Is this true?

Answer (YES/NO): NO